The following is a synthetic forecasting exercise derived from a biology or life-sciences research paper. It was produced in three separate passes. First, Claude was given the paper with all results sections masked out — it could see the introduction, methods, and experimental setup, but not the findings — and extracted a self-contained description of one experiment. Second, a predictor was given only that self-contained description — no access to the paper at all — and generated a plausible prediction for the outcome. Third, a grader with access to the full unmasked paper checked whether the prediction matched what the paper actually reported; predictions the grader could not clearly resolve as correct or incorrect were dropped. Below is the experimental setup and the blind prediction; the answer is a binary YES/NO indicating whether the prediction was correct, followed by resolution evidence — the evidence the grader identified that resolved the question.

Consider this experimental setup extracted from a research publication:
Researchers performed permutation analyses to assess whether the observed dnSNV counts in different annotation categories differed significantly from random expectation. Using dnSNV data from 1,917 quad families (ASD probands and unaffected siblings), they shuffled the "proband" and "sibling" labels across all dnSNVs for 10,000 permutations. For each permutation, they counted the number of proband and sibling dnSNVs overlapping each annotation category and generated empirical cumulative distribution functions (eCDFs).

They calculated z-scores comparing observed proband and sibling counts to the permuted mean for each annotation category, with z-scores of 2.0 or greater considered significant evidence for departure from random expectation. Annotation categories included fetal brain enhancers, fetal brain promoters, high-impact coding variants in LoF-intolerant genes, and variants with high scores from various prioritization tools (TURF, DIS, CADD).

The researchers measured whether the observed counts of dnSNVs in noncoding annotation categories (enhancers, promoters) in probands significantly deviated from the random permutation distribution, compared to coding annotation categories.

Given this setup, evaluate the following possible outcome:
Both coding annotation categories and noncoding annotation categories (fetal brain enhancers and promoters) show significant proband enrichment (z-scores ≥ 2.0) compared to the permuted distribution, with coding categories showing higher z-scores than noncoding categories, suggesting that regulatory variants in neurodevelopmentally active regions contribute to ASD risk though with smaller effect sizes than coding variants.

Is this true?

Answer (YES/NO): NO